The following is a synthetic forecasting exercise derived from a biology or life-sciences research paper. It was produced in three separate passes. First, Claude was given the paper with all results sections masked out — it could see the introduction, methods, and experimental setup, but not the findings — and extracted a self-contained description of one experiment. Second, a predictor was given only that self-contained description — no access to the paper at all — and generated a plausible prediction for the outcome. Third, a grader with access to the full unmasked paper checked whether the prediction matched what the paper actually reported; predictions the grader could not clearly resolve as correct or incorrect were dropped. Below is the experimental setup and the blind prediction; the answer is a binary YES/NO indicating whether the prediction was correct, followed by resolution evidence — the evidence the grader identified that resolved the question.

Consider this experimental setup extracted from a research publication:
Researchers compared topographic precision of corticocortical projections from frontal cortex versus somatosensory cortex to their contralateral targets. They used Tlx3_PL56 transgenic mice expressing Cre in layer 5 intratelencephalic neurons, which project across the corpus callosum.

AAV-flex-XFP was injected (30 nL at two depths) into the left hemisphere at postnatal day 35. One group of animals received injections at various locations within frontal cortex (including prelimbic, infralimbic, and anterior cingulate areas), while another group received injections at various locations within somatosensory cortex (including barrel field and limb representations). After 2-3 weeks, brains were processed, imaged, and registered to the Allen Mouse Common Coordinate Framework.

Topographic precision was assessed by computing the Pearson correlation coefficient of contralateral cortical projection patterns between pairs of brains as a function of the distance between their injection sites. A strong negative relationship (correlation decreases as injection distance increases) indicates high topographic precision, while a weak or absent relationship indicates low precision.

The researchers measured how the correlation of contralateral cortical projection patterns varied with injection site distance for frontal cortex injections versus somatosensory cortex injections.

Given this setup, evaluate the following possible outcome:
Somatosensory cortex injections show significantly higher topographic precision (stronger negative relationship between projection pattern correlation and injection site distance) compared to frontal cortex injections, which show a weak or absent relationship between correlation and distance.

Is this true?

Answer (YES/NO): NO